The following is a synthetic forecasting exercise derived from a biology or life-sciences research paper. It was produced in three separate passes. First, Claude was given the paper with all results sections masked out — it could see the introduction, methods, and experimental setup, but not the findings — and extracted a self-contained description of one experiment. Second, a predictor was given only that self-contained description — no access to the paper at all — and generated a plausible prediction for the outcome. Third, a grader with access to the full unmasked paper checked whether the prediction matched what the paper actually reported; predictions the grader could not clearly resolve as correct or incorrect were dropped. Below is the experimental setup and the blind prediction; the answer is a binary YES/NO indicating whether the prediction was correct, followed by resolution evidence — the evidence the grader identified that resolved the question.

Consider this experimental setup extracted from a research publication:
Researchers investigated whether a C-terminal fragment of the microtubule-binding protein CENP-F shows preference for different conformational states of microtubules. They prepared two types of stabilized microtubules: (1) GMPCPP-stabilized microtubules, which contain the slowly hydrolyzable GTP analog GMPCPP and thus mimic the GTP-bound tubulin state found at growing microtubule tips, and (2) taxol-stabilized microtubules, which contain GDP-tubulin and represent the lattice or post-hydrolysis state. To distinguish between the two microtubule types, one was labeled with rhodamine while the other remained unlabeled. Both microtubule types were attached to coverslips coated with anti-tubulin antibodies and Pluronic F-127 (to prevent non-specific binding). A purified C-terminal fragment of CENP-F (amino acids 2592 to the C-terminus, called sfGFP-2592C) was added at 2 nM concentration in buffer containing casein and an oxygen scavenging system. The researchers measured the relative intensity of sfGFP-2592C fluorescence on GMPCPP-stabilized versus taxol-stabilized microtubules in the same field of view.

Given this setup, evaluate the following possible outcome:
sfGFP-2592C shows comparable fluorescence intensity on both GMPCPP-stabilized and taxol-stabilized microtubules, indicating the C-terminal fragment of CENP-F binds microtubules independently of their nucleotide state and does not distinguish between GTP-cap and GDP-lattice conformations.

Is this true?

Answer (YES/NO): YES